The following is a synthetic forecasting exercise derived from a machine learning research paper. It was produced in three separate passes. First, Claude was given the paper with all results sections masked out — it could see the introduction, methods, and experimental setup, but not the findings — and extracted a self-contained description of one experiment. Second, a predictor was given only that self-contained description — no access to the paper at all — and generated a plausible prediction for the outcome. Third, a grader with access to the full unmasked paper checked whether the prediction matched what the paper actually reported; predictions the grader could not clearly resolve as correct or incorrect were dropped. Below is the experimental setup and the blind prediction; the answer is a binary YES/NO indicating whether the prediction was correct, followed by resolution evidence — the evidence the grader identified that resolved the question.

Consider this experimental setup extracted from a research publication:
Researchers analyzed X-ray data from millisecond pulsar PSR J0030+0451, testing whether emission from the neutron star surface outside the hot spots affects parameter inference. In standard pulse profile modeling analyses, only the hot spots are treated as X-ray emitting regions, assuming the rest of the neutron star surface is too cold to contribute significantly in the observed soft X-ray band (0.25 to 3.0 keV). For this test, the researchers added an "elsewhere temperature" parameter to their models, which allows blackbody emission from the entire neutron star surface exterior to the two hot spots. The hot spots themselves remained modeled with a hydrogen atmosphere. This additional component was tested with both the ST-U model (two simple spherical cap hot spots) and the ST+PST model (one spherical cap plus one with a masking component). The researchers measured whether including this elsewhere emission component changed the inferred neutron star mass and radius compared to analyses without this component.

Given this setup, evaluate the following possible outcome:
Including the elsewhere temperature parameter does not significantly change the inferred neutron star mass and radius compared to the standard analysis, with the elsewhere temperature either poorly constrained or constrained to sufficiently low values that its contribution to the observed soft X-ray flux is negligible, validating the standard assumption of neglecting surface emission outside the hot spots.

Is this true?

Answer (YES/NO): NO